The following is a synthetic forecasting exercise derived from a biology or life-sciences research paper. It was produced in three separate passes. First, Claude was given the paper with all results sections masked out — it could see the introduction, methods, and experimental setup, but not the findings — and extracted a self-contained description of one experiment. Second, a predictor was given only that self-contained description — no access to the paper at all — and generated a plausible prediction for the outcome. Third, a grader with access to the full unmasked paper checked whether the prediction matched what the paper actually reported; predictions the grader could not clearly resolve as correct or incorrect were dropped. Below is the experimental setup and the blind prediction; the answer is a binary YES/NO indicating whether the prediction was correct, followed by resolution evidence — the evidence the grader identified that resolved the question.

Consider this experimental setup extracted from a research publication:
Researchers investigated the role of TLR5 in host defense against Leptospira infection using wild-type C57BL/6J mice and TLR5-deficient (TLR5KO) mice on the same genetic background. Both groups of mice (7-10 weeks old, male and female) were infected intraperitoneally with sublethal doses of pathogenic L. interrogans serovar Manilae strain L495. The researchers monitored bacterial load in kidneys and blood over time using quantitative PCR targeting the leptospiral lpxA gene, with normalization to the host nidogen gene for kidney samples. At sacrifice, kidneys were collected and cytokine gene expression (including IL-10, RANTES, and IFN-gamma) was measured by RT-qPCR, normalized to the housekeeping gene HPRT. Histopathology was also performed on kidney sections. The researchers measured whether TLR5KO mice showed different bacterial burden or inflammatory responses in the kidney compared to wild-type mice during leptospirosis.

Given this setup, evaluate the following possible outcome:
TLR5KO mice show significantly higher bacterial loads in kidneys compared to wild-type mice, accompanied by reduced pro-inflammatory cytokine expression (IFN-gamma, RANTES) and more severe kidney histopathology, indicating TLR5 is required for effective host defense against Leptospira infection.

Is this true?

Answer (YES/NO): NO